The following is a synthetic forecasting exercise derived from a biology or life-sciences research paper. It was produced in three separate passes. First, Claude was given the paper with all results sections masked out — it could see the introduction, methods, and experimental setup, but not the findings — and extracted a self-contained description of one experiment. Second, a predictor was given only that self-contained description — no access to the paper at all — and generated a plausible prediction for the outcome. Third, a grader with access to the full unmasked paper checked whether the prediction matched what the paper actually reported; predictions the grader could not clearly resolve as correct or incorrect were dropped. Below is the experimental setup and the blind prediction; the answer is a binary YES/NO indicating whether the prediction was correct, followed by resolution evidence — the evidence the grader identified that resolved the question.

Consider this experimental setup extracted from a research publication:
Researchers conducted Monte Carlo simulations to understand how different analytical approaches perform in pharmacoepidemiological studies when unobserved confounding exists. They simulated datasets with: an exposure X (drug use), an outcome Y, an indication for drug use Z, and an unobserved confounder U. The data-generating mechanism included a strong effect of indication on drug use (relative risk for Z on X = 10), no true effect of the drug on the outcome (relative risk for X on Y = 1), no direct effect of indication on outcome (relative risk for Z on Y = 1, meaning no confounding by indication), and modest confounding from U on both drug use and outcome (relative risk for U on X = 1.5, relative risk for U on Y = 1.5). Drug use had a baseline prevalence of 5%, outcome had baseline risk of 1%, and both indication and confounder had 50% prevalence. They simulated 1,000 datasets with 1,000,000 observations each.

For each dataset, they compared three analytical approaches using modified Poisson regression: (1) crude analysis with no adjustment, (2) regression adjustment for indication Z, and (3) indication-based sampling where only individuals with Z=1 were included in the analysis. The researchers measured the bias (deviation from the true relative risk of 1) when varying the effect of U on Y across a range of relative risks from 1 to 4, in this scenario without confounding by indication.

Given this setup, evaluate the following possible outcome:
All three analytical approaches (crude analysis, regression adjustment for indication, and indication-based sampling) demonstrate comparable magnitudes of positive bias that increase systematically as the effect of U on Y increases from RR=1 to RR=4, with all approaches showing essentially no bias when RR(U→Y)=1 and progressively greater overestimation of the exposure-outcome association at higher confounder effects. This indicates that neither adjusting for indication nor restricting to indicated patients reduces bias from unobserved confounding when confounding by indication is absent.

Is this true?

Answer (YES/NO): NO